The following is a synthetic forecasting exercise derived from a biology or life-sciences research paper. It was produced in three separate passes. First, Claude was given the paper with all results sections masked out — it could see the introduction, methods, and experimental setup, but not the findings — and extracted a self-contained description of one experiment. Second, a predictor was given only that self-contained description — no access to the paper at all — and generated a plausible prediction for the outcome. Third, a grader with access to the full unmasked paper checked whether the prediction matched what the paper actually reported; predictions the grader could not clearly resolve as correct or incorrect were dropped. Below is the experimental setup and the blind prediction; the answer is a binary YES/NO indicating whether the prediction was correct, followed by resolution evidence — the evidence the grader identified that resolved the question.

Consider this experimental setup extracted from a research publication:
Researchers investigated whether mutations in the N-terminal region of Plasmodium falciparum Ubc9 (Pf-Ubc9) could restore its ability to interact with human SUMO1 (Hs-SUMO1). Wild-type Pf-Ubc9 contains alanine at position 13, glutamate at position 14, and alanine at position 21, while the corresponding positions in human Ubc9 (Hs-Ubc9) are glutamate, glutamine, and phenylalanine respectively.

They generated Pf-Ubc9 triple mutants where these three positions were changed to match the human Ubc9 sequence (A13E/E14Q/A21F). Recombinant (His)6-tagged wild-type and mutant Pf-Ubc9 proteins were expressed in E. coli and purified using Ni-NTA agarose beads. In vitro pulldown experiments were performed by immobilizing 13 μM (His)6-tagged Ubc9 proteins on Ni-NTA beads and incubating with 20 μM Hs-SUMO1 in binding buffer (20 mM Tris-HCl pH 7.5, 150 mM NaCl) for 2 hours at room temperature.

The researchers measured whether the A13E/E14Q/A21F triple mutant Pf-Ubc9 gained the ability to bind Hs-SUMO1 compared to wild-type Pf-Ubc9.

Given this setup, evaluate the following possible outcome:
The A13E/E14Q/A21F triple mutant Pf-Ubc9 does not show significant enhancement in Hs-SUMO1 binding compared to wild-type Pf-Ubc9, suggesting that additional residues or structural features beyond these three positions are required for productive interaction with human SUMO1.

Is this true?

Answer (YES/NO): NO